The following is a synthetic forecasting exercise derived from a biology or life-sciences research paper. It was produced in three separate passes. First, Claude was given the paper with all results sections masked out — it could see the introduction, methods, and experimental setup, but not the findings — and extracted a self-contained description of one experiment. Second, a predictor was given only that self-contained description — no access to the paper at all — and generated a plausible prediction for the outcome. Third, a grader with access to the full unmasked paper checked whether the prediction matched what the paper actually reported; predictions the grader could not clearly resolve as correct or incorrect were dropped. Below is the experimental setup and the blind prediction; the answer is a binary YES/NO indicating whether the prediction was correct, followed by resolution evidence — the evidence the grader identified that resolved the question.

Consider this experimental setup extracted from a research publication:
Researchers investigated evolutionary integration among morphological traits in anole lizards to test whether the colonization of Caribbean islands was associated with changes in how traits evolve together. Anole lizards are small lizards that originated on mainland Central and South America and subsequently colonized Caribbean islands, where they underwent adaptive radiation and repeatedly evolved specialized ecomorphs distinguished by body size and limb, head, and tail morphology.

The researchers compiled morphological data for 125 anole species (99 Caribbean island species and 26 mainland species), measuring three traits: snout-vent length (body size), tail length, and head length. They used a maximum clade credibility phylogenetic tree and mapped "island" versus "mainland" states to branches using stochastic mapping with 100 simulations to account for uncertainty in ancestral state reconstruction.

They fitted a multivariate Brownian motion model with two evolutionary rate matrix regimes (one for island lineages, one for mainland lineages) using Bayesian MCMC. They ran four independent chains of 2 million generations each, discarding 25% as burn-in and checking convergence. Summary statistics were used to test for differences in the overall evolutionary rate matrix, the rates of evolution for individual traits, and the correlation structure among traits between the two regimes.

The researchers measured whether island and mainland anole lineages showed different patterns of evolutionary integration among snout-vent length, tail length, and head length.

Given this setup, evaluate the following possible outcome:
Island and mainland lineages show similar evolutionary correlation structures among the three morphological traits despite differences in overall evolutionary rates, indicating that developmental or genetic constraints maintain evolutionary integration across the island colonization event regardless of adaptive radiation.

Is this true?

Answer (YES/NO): YES